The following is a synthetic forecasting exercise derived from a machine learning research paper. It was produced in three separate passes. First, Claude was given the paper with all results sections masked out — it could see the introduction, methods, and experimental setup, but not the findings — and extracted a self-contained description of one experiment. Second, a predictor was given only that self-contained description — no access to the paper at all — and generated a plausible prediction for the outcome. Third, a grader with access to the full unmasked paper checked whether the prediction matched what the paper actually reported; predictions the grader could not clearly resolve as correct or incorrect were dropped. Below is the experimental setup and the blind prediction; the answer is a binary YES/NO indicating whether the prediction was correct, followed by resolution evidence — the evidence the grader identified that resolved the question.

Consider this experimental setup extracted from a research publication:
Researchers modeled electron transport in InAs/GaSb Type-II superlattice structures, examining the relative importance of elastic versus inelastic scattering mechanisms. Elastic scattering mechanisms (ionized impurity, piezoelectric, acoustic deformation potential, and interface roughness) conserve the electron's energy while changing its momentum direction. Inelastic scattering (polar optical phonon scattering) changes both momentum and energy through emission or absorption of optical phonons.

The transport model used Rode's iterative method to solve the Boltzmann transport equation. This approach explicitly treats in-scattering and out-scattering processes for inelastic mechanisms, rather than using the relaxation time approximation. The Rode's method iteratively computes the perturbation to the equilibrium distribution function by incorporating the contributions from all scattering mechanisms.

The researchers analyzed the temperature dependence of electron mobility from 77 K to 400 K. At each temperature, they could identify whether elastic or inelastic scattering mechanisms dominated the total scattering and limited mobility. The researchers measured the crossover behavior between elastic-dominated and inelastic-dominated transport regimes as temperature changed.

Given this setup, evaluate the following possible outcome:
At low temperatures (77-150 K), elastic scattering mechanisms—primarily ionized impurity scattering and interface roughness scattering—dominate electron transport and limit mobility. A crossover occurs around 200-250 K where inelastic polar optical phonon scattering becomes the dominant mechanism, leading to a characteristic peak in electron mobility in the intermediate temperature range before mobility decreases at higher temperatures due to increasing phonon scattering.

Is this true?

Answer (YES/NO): NO